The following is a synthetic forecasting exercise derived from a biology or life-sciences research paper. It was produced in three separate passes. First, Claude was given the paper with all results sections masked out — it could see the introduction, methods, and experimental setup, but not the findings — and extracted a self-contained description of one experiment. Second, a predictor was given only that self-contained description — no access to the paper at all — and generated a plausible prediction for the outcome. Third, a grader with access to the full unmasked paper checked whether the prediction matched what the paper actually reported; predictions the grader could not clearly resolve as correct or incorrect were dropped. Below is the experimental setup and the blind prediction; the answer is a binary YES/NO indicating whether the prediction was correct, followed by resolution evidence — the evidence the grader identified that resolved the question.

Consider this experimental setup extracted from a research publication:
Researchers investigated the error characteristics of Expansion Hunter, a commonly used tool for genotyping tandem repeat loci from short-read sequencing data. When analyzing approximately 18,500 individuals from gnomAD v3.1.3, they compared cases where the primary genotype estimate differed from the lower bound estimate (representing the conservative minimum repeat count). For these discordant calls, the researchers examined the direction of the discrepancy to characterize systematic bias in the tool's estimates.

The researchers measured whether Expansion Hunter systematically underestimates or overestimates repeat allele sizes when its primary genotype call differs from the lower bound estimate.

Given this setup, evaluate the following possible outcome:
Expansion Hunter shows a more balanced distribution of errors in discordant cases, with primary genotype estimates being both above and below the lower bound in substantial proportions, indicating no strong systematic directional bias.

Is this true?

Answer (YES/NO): NO